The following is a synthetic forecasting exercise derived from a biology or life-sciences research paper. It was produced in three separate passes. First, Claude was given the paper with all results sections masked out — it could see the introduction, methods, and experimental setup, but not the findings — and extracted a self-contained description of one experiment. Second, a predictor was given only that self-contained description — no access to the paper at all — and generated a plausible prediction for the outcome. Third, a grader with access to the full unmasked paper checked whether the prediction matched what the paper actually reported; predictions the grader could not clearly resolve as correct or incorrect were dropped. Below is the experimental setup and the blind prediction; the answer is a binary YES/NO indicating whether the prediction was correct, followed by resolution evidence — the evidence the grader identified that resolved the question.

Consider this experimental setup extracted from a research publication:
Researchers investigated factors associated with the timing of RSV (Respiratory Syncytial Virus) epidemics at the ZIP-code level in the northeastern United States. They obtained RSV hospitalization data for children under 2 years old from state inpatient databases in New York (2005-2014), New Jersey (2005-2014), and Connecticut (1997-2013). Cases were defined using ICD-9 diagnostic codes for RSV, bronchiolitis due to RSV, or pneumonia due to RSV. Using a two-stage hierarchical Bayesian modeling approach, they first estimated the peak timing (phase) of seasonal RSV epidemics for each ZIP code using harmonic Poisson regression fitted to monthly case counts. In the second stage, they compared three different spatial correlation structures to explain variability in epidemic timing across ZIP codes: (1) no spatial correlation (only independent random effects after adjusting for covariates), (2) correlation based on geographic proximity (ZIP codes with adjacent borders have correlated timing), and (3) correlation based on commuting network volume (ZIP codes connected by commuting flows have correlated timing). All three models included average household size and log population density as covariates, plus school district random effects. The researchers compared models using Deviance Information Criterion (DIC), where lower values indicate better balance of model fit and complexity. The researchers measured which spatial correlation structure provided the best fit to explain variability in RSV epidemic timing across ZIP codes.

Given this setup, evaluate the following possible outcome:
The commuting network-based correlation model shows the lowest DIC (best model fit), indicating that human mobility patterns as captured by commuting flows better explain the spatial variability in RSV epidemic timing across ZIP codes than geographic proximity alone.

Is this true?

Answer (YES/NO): NO